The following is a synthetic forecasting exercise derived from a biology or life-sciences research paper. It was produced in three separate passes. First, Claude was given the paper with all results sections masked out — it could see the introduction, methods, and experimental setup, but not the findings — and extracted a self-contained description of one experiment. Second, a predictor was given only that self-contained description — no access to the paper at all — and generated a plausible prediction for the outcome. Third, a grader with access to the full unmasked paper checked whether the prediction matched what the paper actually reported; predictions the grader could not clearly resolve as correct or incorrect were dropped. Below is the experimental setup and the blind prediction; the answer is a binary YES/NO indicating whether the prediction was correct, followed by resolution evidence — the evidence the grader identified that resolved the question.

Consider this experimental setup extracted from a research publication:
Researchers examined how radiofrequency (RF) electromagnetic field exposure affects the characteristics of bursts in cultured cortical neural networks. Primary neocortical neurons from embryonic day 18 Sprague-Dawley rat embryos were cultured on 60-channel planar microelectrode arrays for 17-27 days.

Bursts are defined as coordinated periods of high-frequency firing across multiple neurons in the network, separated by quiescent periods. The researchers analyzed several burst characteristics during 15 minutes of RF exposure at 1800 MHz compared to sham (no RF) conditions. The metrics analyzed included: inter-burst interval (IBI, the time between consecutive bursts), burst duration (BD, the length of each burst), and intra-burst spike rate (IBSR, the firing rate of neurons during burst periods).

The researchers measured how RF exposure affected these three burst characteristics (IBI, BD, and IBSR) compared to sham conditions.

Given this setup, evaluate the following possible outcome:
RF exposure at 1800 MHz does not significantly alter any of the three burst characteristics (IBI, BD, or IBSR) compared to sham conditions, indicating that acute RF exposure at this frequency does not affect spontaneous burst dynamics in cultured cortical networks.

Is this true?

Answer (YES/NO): NO